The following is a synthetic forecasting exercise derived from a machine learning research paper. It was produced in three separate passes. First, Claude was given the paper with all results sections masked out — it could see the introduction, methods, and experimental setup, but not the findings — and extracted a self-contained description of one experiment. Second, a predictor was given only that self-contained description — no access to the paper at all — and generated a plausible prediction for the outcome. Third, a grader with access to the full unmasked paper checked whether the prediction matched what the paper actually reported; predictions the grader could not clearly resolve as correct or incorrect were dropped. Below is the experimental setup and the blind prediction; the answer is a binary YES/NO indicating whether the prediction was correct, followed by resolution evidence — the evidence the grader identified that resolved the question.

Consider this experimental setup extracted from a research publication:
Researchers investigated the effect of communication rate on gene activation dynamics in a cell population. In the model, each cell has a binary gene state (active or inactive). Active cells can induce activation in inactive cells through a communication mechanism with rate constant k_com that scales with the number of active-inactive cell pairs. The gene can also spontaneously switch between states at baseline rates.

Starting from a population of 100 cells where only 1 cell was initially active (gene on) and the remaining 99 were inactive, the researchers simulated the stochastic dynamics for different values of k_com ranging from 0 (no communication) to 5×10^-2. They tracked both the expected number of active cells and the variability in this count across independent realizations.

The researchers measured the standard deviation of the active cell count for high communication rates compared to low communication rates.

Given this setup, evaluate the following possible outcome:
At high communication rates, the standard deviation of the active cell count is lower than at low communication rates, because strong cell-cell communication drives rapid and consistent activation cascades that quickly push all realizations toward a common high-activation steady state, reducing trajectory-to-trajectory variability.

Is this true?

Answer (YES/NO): YES